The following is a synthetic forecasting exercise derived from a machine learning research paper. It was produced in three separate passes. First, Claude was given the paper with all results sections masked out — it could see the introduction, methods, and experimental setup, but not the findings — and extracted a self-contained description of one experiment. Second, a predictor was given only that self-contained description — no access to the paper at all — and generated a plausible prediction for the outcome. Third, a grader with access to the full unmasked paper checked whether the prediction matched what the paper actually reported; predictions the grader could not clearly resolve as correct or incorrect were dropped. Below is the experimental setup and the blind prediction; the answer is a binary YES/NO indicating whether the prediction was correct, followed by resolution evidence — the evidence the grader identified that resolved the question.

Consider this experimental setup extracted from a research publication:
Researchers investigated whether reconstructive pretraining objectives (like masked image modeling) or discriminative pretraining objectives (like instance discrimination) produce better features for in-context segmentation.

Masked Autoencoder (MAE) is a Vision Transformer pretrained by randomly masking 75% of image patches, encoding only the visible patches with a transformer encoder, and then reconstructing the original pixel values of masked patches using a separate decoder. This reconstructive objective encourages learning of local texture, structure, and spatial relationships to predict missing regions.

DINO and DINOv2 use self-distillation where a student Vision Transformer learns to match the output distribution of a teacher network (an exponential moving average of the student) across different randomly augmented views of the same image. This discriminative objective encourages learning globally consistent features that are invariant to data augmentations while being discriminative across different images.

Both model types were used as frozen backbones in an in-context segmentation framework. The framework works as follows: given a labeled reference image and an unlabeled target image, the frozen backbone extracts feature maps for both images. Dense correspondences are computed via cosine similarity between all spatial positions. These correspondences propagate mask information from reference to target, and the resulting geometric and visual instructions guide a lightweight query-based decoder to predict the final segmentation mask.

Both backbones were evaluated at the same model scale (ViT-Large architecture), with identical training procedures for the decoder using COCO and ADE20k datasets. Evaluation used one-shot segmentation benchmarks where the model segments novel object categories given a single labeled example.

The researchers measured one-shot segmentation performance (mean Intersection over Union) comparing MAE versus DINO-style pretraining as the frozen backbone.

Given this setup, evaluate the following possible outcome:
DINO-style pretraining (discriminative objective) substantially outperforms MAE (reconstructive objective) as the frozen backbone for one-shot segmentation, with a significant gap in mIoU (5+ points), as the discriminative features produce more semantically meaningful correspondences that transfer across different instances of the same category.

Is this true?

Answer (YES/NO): YES